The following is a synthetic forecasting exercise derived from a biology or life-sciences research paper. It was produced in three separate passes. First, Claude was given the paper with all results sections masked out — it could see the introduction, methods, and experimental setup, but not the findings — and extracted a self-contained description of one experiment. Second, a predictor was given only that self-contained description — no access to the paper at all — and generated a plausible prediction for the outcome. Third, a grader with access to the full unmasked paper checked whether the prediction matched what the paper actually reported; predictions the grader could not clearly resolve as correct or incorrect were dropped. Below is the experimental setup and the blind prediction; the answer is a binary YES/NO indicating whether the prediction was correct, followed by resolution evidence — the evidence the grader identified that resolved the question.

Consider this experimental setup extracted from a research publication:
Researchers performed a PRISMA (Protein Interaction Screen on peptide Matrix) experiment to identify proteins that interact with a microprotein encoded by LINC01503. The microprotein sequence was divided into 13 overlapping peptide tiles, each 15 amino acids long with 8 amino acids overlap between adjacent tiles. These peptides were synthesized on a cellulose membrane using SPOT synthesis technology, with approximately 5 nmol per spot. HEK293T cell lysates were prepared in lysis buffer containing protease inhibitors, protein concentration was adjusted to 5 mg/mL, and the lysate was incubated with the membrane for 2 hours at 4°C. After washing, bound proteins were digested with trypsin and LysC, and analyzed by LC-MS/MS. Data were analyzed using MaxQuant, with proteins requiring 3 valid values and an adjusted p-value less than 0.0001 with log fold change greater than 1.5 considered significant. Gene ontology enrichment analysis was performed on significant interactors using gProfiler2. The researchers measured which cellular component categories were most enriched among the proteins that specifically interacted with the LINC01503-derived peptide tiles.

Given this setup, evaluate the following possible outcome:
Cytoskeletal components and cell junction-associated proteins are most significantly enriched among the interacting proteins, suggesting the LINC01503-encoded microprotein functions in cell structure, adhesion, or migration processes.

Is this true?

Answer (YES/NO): NO